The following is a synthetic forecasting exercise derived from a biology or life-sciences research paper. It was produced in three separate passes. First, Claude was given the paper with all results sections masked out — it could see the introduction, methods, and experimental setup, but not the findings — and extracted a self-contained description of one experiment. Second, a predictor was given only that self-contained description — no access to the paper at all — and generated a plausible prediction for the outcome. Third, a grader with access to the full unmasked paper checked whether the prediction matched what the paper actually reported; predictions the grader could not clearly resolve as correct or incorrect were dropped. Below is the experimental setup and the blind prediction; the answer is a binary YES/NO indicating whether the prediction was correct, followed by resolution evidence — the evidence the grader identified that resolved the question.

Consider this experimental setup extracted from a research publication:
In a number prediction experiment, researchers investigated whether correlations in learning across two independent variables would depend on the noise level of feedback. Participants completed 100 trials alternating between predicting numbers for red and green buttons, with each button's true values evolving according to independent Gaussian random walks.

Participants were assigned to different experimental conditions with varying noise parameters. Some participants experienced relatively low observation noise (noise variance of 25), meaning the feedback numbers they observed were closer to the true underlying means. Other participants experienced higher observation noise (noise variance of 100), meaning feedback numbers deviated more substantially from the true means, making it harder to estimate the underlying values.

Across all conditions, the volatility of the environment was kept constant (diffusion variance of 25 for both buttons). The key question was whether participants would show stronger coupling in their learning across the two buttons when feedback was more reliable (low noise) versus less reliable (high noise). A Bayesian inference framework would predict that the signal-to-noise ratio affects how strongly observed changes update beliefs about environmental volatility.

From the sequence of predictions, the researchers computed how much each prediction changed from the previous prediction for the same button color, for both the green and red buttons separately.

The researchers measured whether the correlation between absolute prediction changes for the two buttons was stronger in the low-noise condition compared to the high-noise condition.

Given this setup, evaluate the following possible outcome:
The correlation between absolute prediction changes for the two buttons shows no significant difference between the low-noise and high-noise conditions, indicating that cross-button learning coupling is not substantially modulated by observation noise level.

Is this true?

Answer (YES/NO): YES